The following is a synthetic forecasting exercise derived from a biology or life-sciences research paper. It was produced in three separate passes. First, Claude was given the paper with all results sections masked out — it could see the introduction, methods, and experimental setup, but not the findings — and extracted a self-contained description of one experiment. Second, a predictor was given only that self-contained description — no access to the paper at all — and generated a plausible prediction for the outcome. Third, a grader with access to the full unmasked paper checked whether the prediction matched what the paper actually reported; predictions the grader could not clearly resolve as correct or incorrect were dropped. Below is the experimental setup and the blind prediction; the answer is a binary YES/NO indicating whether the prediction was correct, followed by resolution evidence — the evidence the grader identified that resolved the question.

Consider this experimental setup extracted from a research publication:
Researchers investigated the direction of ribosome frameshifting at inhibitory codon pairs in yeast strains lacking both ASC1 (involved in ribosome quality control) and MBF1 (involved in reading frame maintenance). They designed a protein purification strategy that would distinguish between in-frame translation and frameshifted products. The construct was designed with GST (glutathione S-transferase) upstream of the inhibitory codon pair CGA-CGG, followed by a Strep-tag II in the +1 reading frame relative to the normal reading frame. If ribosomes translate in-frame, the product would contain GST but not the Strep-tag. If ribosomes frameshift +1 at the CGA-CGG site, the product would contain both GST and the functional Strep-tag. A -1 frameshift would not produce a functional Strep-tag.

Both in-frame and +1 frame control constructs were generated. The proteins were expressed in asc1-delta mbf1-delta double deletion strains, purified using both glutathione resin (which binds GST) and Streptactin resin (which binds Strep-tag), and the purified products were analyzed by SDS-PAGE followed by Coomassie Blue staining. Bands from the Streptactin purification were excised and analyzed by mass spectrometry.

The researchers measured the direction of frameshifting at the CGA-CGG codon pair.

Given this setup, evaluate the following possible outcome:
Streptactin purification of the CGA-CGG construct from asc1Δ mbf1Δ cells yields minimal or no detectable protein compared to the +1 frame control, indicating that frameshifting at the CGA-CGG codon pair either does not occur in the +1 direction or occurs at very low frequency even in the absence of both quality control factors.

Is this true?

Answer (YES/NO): NO